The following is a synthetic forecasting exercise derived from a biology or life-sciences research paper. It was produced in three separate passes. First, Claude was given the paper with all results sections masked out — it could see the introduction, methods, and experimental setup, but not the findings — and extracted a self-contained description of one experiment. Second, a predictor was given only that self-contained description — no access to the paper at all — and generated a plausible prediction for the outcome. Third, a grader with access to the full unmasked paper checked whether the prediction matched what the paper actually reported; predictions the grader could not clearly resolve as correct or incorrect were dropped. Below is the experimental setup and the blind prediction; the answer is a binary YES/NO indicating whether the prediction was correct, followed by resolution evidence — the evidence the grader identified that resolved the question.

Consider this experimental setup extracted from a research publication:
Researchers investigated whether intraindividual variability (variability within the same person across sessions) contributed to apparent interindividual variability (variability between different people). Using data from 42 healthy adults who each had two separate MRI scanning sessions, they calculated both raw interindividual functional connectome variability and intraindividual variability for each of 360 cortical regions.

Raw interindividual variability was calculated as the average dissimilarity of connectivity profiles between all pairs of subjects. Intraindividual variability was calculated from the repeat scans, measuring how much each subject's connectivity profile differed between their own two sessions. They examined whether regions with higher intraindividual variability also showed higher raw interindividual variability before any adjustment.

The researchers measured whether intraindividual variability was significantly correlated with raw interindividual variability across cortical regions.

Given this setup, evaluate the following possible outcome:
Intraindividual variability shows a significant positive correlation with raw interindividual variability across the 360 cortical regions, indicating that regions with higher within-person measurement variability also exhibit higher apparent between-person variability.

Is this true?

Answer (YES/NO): YES